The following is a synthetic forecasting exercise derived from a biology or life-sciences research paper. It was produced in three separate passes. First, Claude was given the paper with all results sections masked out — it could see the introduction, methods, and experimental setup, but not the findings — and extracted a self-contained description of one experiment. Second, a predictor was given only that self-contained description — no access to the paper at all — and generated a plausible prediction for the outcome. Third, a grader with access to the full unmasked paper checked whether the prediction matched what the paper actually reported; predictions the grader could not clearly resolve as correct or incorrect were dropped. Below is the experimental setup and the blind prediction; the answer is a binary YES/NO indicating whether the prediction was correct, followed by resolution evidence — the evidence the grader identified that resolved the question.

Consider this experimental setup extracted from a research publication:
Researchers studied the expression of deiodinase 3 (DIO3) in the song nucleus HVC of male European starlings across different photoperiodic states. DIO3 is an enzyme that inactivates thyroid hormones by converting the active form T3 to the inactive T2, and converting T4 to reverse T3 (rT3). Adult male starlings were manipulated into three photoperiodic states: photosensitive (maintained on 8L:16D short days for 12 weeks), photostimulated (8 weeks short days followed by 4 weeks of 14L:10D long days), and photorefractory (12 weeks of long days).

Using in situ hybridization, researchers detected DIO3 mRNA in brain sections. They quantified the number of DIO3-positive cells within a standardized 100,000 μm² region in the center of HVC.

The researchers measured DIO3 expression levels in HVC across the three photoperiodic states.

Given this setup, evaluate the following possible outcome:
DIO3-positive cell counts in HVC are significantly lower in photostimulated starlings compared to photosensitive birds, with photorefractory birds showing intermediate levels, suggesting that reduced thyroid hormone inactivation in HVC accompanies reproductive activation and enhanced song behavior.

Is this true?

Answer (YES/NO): NO